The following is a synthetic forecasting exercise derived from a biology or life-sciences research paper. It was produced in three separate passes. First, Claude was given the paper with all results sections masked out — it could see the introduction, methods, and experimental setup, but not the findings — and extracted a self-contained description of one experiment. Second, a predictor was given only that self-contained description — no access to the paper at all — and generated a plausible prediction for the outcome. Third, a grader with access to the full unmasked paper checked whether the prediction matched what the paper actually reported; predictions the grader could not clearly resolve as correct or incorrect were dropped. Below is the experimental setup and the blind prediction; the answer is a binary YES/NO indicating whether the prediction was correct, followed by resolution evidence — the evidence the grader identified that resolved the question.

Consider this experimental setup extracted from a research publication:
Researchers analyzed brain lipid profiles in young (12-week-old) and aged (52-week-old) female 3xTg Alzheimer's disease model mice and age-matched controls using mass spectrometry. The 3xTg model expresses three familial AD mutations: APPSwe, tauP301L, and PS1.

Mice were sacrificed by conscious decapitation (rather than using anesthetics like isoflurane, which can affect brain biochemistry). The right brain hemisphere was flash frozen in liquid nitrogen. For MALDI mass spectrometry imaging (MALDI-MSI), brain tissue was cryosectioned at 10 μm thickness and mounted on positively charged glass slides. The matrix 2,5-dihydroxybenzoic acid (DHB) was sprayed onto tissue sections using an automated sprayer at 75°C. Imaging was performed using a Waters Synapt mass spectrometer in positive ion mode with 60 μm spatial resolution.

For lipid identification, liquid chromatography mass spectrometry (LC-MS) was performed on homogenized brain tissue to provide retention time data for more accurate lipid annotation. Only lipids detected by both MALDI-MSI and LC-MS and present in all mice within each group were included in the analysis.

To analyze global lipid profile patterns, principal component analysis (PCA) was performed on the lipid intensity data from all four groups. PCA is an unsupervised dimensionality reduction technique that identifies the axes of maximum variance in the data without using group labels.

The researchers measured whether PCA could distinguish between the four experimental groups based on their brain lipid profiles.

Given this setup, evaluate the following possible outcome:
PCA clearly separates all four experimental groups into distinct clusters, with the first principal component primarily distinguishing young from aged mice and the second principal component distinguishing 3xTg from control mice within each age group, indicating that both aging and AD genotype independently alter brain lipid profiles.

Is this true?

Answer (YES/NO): NO